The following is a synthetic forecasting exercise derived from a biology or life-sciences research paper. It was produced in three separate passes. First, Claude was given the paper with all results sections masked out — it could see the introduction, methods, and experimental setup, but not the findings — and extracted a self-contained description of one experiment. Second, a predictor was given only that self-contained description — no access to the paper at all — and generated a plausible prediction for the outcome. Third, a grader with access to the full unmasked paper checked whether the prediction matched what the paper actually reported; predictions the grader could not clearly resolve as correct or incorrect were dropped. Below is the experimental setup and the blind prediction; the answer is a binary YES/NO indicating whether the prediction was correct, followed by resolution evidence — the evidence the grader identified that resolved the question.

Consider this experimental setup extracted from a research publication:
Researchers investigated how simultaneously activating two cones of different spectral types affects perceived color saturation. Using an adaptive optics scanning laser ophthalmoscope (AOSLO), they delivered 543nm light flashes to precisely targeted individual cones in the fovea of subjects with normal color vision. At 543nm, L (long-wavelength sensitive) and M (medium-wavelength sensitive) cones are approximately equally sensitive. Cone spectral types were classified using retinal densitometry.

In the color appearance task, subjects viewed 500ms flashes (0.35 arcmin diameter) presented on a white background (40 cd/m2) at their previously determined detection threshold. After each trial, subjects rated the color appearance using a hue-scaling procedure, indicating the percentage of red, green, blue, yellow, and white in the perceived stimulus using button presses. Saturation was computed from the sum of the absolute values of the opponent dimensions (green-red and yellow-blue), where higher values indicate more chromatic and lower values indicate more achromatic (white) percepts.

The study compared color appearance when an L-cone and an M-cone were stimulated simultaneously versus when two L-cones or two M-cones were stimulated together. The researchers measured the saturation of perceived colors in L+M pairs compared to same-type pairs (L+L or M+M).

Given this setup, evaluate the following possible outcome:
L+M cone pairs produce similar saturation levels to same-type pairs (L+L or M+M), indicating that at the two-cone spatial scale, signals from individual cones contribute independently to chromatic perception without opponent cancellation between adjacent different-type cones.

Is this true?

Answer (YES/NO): NO